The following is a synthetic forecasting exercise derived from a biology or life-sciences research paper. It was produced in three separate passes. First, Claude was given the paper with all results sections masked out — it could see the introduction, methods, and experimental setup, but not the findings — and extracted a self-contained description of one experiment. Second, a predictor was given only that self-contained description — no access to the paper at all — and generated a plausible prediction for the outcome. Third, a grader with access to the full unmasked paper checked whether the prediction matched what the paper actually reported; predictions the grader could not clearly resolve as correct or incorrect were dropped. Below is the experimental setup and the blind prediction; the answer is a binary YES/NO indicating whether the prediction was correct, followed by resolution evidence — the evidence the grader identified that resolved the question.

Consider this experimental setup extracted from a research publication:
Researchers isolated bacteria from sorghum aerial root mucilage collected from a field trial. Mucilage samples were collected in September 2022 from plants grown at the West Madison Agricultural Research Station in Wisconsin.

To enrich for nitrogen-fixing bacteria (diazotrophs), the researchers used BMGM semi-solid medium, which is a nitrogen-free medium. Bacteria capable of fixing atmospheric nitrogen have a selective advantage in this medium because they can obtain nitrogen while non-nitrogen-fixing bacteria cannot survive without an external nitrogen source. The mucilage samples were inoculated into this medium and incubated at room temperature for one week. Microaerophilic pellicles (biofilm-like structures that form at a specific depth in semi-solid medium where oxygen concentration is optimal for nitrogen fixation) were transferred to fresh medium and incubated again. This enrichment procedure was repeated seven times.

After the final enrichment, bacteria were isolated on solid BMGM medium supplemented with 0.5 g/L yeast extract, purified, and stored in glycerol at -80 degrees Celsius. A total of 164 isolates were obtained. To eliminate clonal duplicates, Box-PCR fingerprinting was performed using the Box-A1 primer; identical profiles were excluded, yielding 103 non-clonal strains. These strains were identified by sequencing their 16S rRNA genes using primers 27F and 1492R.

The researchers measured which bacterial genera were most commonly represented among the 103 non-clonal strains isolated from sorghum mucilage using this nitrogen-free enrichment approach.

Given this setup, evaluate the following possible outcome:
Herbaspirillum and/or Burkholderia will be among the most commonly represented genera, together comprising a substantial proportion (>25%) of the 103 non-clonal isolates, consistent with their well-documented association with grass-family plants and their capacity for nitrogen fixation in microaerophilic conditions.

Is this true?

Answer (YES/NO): NO